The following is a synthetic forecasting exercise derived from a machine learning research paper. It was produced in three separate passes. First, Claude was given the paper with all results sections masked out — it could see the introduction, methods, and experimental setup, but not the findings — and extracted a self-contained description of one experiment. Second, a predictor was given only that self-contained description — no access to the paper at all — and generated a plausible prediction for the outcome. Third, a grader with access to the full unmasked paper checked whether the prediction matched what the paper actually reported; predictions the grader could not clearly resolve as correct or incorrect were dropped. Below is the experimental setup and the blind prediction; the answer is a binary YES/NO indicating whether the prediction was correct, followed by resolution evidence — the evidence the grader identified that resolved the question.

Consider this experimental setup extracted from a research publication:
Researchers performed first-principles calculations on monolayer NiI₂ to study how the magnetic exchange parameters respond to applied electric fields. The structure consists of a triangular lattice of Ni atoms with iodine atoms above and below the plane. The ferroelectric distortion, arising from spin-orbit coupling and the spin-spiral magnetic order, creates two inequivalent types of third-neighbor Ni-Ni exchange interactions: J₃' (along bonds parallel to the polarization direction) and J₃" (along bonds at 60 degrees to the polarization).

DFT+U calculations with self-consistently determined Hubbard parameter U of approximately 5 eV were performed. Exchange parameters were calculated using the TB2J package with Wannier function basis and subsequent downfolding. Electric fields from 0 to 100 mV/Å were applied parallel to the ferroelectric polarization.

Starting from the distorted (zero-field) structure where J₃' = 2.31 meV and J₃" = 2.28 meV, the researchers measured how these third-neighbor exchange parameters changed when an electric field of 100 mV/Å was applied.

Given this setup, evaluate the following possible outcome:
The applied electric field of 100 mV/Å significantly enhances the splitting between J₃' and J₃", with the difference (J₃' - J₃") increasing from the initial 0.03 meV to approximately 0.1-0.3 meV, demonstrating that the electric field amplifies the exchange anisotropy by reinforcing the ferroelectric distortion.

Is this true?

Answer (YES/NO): YES